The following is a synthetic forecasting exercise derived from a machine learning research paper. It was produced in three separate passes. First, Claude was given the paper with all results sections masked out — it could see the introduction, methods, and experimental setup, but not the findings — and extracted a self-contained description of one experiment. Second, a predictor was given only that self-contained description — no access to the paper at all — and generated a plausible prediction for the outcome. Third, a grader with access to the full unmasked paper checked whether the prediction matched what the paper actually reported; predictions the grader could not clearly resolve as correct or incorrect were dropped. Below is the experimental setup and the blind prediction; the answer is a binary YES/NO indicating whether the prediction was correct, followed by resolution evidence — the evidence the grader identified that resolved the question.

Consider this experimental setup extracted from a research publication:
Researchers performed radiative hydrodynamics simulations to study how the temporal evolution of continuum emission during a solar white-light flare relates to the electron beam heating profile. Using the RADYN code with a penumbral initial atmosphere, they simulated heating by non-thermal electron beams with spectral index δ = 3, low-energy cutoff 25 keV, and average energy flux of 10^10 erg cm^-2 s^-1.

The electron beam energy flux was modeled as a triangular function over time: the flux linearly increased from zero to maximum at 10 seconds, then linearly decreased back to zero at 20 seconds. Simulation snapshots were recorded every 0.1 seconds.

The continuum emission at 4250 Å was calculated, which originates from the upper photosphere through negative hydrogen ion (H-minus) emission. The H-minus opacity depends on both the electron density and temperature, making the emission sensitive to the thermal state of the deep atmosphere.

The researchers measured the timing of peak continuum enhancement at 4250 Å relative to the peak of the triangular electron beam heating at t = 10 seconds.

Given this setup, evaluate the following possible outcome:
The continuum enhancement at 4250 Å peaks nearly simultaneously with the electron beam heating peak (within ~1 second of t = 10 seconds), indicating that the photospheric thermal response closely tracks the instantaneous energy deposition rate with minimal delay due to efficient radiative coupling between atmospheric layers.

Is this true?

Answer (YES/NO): NO